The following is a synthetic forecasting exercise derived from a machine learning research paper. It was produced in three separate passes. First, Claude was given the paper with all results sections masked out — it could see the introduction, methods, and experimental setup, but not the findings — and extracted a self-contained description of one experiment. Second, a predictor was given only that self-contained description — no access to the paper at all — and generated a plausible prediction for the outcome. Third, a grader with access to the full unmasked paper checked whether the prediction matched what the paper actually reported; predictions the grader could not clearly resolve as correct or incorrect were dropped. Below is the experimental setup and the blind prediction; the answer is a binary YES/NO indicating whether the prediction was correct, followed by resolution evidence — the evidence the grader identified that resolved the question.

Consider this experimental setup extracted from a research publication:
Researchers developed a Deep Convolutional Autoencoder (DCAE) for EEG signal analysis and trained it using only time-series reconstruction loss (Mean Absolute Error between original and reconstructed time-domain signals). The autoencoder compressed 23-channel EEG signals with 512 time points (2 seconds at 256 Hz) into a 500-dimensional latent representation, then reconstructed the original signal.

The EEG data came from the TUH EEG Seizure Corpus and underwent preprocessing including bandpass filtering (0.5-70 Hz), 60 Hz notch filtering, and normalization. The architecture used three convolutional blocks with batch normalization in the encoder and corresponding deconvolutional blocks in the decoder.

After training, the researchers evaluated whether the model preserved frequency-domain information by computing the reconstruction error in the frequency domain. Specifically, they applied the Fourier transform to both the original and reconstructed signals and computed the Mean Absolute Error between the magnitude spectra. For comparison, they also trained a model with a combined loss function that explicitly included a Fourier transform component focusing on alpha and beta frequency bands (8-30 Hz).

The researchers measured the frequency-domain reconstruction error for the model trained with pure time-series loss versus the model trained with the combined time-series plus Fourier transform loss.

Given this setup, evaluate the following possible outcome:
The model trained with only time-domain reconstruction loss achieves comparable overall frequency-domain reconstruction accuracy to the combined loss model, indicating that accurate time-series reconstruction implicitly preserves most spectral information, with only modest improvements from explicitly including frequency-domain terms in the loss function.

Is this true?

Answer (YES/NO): NO